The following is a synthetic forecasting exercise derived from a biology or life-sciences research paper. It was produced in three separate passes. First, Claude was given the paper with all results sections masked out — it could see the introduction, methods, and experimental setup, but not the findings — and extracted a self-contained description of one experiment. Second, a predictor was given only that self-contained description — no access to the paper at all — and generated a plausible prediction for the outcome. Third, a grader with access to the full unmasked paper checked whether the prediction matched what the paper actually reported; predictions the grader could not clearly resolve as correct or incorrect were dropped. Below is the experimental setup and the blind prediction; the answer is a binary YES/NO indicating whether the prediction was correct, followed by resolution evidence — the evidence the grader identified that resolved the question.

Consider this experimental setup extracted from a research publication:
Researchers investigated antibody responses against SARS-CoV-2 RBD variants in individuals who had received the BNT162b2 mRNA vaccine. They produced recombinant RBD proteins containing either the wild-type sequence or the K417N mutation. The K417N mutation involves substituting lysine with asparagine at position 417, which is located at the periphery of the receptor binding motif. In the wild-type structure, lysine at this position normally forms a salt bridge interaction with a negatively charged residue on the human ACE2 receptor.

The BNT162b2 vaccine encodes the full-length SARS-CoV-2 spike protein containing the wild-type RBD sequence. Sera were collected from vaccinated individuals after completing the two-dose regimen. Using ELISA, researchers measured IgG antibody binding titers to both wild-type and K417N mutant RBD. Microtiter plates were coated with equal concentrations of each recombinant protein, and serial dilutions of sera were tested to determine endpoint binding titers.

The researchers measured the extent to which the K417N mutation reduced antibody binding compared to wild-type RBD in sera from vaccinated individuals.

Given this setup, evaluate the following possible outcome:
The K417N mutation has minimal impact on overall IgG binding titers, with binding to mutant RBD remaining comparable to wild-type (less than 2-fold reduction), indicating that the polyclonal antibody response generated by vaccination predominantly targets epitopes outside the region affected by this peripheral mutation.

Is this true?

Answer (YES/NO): NO